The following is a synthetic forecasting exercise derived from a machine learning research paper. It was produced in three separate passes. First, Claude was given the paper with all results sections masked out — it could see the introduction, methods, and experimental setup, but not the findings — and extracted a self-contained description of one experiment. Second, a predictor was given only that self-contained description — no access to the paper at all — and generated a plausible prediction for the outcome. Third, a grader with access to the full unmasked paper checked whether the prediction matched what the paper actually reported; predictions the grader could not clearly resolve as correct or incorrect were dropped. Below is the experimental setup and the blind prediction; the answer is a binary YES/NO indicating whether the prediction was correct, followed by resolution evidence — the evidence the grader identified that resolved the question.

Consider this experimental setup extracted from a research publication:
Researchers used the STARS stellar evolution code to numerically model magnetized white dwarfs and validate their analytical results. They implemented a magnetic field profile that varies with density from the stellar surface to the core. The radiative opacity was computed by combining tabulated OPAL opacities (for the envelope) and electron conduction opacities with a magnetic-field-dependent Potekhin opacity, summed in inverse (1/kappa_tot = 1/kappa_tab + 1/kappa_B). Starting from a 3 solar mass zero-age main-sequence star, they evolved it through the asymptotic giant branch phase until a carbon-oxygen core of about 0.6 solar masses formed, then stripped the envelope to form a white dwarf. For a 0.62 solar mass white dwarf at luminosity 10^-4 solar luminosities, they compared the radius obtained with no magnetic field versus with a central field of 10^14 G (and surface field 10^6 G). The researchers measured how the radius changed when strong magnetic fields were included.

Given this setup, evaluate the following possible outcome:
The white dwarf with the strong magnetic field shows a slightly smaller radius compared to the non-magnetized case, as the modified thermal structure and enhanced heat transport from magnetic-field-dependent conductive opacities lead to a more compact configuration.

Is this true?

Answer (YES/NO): NO